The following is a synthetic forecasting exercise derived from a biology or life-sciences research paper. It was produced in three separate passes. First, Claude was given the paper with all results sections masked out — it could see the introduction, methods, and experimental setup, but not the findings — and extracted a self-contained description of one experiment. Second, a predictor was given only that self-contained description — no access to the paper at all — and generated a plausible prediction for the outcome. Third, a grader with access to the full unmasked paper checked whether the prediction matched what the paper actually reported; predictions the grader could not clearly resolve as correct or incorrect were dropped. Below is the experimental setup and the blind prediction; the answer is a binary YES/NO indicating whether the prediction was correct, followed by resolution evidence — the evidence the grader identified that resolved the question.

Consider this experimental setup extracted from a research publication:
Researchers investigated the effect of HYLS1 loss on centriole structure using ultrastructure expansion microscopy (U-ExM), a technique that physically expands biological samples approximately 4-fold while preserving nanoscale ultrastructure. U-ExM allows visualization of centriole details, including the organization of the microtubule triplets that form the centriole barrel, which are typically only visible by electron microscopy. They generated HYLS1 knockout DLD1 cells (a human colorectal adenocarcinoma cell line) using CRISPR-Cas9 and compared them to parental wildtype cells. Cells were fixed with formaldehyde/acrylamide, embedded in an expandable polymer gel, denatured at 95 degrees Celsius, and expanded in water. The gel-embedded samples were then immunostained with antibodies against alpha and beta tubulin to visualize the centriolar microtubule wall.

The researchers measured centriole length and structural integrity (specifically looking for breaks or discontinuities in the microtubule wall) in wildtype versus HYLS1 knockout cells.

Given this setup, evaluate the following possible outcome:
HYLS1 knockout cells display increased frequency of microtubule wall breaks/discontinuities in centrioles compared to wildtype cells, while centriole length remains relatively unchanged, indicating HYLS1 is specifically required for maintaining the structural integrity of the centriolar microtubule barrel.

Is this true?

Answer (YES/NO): NO